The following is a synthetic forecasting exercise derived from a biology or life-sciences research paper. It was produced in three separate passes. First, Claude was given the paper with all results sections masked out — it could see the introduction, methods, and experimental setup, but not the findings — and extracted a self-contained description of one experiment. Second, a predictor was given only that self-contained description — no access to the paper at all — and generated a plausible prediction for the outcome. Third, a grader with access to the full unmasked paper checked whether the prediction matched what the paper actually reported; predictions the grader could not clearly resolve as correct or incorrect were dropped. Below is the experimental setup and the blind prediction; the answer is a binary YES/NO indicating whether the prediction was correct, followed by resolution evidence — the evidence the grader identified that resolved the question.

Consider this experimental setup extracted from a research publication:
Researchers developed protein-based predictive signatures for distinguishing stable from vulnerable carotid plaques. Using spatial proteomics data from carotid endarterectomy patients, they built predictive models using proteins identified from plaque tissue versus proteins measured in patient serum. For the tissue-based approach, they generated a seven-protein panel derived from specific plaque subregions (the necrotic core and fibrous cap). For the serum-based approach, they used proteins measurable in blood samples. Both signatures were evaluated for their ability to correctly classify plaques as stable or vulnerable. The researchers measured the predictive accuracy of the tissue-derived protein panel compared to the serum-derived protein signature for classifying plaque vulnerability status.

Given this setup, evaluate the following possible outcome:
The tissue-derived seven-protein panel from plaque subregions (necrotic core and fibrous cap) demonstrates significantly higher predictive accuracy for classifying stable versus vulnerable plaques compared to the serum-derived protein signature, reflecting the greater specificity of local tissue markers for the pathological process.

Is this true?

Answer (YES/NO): YES